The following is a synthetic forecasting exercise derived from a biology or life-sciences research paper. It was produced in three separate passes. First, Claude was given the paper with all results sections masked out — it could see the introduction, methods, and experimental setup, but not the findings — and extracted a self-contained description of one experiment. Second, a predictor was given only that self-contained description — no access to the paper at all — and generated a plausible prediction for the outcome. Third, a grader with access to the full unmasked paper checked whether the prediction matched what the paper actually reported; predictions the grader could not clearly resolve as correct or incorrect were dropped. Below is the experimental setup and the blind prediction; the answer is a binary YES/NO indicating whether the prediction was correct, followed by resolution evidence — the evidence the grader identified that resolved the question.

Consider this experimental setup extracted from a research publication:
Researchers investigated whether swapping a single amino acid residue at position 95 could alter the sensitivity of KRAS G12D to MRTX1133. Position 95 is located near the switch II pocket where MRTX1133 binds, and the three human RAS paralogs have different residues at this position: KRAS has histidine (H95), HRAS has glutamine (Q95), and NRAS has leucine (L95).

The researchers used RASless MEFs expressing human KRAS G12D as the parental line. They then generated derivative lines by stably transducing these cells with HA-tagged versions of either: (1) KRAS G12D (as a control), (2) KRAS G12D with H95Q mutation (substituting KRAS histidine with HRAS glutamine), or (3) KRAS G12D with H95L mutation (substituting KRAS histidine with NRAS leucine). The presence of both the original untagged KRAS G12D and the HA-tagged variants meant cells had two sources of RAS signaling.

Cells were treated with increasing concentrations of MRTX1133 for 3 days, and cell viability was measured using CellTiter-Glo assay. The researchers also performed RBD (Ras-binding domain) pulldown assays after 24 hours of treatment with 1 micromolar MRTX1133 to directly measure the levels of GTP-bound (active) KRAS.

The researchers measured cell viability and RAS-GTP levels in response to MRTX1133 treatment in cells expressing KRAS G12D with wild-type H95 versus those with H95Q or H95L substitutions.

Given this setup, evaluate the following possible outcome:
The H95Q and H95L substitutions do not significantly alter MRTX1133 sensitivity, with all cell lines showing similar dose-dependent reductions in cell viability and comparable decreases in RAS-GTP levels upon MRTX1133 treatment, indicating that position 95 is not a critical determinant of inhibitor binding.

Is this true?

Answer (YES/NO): NO